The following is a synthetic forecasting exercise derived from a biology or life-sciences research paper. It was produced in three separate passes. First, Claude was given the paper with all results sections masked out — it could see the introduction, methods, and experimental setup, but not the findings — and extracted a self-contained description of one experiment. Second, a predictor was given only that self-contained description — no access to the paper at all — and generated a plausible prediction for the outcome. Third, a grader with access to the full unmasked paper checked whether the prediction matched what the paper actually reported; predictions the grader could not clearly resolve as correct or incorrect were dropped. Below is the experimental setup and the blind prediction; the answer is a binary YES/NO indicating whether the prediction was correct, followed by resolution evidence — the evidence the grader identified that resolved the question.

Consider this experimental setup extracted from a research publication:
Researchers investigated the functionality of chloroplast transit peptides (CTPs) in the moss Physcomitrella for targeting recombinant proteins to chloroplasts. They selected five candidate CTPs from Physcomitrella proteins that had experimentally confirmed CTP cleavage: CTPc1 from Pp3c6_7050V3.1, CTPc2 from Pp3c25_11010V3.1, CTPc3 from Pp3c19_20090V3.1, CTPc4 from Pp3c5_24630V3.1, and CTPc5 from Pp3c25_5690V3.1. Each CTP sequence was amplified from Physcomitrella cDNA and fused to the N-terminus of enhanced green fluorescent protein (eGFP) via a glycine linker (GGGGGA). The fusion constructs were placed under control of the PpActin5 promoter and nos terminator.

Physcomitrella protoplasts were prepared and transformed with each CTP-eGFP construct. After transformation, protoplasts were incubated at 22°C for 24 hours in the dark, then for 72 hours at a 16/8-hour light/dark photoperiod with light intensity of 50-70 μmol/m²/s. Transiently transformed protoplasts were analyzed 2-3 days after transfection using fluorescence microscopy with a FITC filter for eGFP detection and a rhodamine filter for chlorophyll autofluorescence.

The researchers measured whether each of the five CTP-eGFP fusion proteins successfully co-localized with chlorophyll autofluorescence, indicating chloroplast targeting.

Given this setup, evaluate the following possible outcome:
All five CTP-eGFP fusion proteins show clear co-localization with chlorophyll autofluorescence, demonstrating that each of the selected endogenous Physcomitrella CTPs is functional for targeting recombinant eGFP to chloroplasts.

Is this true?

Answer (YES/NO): NO